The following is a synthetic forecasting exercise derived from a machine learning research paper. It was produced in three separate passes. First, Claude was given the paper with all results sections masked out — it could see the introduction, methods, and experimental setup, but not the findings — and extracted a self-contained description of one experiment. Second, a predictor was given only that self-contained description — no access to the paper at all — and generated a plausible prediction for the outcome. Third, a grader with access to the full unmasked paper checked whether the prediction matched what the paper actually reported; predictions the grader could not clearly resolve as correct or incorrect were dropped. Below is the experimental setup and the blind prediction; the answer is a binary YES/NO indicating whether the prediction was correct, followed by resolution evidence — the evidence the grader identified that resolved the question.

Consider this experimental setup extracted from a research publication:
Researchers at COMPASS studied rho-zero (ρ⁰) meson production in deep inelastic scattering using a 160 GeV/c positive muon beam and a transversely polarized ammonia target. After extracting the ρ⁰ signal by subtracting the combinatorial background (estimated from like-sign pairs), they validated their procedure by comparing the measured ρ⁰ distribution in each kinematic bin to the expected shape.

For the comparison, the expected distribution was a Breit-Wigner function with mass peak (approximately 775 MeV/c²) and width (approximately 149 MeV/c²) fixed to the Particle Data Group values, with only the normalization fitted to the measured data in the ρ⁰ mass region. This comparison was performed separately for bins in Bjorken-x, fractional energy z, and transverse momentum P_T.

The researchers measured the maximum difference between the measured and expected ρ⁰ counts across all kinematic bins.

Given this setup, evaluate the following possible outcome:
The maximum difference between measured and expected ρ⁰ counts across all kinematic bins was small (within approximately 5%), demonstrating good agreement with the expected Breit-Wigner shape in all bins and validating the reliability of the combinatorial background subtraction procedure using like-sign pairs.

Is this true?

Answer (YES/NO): NO